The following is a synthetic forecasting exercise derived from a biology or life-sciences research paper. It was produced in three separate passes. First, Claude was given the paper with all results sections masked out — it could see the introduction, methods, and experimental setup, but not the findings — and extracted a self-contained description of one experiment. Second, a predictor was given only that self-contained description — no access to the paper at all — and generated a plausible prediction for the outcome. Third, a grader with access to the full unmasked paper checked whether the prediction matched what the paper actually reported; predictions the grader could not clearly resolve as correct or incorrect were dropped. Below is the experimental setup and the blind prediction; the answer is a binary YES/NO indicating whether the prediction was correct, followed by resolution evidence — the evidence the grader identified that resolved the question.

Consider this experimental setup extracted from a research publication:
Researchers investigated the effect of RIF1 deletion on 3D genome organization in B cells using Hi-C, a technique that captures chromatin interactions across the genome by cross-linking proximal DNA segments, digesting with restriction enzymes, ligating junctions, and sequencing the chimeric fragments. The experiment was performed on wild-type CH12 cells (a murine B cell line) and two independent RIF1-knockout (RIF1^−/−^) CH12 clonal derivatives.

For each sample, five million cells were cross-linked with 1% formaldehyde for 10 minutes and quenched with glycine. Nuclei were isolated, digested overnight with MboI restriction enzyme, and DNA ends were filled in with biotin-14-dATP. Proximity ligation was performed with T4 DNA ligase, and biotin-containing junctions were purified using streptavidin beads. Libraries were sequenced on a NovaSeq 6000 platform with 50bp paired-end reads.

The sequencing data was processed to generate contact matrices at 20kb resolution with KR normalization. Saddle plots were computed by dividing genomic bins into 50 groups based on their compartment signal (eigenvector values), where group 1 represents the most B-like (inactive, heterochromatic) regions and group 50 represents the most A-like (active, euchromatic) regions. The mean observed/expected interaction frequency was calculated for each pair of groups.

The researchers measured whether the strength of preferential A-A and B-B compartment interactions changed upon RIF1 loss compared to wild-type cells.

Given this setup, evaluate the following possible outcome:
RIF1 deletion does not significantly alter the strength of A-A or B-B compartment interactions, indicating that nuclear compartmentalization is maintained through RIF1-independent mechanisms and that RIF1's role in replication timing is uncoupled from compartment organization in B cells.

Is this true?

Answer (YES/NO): NO